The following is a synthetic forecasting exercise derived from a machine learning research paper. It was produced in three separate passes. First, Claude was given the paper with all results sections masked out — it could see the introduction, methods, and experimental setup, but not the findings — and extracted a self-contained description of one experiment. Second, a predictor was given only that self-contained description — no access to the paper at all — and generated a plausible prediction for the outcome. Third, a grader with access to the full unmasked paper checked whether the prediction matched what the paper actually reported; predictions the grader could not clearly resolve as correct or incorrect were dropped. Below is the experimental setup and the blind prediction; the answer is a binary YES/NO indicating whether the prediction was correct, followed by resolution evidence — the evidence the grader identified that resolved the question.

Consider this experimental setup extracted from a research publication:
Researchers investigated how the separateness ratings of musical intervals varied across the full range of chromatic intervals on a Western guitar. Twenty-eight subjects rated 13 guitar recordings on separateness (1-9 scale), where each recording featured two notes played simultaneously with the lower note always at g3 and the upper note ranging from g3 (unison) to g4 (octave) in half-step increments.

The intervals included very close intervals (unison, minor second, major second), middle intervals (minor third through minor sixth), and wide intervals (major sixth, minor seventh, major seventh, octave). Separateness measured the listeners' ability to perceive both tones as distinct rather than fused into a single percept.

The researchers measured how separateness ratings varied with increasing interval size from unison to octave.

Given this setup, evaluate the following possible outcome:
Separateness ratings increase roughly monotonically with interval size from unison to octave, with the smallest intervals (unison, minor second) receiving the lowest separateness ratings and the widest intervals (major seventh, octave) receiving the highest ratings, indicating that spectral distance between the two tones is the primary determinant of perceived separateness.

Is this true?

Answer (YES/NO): NO